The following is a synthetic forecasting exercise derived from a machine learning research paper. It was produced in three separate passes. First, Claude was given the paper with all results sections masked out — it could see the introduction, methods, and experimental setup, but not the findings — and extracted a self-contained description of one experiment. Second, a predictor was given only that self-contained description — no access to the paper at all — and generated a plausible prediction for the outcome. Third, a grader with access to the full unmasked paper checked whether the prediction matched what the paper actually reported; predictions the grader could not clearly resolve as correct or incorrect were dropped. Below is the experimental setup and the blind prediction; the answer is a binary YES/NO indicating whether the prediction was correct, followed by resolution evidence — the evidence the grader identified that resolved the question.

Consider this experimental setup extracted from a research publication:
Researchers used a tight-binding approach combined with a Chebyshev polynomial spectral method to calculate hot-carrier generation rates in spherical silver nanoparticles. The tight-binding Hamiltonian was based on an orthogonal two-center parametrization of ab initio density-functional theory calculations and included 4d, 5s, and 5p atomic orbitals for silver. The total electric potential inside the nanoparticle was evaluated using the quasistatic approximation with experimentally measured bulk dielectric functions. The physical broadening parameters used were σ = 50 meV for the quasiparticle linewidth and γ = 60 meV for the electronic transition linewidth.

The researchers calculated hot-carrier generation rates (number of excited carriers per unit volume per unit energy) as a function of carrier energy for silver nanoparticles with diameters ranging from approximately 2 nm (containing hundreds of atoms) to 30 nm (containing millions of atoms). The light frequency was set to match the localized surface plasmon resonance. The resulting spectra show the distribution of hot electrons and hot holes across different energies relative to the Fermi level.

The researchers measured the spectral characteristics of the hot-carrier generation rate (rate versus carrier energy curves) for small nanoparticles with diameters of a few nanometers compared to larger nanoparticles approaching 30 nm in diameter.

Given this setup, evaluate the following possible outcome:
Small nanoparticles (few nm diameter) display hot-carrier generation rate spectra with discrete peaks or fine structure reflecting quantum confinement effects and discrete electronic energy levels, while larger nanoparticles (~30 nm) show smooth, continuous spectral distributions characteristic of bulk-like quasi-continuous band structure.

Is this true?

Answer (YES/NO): YES